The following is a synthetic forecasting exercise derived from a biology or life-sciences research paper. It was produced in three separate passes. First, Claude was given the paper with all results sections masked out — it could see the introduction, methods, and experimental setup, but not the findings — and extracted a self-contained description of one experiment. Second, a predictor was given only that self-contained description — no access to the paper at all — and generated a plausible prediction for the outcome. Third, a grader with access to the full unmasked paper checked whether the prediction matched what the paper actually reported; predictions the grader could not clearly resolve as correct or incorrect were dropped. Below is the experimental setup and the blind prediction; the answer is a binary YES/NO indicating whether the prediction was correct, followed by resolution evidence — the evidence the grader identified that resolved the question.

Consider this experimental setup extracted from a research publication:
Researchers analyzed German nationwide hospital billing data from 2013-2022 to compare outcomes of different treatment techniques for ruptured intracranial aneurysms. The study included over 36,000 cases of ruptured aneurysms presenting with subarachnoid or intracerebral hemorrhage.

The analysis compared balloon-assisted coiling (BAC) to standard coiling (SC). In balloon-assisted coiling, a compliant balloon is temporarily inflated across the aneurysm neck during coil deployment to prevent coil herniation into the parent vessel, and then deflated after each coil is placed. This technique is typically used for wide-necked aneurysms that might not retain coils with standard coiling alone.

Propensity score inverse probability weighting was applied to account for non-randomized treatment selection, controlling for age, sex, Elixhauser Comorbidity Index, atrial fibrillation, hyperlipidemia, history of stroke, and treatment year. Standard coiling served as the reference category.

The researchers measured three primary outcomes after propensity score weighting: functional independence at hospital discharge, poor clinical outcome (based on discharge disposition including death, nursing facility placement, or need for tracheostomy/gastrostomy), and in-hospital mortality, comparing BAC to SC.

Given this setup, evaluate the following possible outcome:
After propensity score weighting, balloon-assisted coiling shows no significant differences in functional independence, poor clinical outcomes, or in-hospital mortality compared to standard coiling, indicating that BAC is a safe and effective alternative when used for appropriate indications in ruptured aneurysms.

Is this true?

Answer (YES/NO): YES